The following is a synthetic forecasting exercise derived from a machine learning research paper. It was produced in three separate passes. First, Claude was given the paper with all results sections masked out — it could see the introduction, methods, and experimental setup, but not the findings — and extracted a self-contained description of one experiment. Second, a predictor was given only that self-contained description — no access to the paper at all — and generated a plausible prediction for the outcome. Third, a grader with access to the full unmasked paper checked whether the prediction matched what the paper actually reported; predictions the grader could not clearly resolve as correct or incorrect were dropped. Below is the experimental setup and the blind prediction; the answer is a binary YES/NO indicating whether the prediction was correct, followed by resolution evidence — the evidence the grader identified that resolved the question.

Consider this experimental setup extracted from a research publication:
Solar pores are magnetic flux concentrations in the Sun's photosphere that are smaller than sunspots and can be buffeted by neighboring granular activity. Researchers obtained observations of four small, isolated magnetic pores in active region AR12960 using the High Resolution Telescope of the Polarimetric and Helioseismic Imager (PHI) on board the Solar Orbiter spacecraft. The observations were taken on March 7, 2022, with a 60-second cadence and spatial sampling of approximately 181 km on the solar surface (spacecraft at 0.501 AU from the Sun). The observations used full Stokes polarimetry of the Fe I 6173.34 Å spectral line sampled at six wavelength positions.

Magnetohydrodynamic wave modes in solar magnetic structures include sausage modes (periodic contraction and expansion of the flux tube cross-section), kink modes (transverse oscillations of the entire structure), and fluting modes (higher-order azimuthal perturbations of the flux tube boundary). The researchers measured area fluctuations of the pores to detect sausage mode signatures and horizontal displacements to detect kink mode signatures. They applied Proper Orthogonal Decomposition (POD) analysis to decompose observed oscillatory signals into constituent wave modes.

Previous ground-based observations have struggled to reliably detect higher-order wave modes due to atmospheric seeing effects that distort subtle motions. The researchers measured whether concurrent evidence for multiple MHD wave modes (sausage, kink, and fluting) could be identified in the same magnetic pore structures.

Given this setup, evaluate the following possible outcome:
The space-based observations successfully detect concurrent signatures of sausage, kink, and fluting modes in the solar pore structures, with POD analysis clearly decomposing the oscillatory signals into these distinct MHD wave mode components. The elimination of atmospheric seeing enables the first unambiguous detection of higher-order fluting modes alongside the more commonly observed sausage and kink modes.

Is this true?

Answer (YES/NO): YES